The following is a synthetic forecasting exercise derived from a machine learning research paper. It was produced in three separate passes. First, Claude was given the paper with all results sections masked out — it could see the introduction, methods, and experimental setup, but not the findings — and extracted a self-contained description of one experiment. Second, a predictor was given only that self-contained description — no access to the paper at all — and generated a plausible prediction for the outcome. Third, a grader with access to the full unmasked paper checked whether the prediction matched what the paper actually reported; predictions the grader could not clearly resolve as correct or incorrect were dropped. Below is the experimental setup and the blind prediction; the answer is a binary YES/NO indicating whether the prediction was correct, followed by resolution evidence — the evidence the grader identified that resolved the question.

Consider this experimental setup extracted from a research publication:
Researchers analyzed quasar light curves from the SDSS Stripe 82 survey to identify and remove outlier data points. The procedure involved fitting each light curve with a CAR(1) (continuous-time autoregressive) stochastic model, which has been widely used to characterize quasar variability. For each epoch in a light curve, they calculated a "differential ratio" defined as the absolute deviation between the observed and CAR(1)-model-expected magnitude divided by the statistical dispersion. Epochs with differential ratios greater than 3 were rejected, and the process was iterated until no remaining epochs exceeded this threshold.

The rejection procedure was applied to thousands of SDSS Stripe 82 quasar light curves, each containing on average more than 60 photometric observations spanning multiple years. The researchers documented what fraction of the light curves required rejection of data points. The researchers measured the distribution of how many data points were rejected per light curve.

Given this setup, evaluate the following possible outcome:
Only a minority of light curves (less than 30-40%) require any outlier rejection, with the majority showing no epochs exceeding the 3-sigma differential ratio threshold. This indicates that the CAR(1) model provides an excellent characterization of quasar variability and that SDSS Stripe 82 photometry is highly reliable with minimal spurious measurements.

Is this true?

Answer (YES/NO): YES